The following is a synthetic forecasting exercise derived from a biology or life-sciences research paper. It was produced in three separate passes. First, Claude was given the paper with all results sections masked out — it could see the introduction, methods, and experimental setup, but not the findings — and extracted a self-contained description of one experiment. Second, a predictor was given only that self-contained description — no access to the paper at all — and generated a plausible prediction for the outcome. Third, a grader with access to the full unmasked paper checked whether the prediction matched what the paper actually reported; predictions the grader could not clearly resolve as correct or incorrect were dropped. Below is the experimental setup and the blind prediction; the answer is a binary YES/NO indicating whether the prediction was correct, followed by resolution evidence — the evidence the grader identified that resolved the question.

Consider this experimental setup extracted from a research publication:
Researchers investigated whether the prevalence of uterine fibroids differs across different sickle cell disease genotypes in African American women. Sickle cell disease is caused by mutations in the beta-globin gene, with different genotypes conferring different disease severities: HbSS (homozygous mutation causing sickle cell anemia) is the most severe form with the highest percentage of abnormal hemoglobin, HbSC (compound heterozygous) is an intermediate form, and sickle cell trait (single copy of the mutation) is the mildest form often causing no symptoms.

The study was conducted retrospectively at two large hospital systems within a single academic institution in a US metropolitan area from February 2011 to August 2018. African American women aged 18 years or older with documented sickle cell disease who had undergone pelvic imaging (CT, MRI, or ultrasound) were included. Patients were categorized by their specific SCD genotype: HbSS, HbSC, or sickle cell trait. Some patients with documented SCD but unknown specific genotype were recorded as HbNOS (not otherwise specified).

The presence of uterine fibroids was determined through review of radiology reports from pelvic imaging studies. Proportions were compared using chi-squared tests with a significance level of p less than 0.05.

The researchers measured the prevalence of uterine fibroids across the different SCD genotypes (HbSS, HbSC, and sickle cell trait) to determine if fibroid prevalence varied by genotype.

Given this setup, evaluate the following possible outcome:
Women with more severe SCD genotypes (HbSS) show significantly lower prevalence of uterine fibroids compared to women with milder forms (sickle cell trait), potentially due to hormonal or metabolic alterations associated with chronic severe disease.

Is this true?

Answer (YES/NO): YES